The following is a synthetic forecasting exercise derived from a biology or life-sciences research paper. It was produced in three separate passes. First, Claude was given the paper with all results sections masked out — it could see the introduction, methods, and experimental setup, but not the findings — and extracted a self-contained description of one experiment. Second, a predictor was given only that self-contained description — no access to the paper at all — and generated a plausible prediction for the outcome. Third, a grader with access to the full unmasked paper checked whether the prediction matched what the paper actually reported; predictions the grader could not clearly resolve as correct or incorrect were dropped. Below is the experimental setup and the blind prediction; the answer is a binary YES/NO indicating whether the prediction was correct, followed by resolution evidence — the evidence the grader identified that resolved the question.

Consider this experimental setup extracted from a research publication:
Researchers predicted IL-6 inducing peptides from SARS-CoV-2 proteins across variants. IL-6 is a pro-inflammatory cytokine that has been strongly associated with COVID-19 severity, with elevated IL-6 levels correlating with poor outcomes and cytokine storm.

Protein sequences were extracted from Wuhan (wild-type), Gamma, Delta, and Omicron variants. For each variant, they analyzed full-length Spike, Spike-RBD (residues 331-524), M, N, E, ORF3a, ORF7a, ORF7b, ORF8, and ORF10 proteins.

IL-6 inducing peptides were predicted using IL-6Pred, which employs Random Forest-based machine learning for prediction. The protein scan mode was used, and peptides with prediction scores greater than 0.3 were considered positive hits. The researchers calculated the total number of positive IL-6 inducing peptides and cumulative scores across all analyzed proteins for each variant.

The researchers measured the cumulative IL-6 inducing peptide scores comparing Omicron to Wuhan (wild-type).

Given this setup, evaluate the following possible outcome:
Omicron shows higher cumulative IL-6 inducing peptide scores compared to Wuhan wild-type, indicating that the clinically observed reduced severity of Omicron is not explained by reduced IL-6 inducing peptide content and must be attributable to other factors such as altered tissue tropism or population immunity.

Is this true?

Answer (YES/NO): NO